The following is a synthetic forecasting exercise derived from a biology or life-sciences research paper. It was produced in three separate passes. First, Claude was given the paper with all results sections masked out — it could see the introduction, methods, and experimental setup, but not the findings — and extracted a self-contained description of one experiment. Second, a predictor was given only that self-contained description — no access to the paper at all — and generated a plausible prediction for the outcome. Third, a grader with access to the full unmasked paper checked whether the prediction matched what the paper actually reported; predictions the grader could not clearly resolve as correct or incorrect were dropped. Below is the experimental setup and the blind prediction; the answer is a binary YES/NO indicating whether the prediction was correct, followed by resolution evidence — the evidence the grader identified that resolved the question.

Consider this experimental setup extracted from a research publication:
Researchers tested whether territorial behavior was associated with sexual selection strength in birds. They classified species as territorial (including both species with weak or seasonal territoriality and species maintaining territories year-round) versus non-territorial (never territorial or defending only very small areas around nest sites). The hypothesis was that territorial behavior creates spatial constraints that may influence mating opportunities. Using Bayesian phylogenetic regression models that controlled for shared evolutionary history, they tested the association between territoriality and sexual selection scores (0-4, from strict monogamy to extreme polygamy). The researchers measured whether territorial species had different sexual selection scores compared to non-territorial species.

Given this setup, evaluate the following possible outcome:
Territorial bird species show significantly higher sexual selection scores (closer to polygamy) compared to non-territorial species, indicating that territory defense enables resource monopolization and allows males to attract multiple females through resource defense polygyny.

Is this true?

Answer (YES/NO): NO